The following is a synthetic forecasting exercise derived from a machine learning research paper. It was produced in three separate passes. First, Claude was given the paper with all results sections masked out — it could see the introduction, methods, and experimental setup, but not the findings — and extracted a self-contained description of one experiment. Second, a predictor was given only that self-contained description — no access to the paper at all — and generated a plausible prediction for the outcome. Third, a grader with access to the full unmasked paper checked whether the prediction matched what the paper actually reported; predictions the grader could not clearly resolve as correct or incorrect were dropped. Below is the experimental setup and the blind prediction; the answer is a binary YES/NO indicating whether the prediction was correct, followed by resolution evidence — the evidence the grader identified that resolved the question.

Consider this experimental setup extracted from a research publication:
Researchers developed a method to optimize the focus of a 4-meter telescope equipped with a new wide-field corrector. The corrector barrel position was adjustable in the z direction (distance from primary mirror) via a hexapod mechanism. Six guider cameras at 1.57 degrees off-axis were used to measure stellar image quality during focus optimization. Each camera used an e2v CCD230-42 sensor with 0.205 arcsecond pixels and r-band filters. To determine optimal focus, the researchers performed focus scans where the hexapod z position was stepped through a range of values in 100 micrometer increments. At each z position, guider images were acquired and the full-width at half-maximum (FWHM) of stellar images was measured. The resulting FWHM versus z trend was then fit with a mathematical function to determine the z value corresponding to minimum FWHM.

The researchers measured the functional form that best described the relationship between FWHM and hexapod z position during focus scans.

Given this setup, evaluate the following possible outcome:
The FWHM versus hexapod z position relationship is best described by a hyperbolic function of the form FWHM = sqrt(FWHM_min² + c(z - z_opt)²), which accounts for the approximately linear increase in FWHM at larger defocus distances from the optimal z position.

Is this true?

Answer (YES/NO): NO